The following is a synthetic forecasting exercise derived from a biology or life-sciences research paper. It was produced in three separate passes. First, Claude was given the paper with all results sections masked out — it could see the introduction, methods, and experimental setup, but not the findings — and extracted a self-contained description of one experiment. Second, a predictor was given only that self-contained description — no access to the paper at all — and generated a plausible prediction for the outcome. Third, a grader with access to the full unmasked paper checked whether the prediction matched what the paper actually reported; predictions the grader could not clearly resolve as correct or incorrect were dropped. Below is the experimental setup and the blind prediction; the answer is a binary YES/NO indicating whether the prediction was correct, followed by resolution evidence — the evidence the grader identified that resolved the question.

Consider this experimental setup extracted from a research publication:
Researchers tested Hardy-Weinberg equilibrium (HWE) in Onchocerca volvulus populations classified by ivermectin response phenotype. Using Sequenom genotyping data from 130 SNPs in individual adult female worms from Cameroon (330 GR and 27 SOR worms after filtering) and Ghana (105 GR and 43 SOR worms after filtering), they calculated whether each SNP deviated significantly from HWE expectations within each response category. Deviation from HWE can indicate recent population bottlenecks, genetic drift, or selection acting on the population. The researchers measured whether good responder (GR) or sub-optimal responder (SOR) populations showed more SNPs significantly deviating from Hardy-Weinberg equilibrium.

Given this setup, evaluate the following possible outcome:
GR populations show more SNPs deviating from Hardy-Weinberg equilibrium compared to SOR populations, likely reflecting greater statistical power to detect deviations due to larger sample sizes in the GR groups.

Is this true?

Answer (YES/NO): YES